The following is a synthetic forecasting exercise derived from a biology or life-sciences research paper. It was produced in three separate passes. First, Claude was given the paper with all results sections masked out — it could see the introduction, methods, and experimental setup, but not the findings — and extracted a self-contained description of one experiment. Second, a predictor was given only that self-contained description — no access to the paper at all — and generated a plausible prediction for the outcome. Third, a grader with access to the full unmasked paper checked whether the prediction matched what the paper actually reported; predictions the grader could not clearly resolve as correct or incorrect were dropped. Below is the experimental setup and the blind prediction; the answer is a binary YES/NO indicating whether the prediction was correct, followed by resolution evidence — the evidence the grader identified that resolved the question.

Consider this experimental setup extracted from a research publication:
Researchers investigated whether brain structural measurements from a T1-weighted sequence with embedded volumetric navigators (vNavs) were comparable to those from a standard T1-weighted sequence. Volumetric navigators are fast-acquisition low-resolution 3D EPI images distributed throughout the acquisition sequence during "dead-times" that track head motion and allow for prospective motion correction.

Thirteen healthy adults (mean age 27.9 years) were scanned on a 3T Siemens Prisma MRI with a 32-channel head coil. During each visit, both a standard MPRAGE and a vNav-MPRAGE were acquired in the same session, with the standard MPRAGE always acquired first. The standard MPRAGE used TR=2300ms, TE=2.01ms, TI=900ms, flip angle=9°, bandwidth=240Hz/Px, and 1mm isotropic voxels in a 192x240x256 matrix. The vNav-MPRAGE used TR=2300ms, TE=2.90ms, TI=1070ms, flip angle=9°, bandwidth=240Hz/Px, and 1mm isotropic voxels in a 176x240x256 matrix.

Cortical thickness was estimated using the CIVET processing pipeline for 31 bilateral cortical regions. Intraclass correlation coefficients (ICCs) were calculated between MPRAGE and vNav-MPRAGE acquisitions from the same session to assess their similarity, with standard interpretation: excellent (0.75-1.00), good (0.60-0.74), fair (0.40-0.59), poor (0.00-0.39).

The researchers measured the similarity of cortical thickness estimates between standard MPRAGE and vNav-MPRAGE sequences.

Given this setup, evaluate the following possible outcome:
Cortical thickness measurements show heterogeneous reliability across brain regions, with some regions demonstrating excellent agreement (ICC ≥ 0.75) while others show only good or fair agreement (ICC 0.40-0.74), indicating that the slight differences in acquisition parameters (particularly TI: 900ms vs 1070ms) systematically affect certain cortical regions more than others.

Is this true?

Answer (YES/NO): NO